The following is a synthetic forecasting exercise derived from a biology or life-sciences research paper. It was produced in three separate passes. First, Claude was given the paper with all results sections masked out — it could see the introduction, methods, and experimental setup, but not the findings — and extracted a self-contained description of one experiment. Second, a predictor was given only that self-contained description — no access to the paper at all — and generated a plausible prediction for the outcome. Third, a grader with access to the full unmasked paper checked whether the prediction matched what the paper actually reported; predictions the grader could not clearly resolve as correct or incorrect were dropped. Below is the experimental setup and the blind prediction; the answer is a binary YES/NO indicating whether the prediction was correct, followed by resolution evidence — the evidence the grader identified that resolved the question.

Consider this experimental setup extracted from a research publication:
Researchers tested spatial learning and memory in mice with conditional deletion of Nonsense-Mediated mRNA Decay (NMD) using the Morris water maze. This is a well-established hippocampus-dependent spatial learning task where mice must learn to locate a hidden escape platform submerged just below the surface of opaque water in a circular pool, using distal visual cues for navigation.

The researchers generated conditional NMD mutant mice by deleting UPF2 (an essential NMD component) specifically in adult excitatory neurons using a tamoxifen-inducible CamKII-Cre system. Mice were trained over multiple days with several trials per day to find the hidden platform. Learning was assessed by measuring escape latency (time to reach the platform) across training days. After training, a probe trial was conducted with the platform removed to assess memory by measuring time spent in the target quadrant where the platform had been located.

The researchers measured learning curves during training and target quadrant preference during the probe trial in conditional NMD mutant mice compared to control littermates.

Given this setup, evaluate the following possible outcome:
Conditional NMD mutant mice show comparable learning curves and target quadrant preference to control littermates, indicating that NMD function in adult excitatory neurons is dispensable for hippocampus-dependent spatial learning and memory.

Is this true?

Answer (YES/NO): NO